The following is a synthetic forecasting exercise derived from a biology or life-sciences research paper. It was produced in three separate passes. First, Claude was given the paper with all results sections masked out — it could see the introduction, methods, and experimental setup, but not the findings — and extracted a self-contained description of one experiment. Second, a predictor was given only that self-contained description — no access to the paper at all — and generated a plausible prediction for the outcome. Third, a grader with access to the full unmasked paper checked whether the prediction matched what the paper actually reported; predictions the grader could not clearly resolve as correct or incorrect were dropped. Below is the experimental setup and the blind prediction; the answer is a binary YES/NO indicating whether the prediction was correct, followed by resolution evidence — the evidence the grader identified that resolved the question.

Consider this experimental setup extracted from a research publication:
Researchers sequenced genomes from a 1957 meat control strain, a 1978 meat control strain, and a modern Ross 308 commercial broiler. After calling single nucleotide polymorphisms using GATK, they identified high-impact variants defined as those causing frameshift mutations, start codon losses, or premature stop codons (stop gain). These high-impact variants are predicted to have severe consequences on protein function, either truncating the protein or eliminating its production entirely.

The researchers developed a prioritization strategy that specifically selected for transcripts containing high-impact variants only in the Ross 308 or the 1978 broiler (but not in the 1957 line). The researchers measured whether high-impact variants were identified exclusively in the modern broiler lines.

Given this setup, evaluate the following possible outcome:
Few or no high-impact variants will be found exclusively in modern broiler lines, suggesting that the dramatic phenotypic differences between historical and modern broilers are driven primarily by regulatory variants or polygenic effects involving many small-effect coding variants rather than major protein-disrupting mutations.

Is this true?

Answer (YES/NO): NO